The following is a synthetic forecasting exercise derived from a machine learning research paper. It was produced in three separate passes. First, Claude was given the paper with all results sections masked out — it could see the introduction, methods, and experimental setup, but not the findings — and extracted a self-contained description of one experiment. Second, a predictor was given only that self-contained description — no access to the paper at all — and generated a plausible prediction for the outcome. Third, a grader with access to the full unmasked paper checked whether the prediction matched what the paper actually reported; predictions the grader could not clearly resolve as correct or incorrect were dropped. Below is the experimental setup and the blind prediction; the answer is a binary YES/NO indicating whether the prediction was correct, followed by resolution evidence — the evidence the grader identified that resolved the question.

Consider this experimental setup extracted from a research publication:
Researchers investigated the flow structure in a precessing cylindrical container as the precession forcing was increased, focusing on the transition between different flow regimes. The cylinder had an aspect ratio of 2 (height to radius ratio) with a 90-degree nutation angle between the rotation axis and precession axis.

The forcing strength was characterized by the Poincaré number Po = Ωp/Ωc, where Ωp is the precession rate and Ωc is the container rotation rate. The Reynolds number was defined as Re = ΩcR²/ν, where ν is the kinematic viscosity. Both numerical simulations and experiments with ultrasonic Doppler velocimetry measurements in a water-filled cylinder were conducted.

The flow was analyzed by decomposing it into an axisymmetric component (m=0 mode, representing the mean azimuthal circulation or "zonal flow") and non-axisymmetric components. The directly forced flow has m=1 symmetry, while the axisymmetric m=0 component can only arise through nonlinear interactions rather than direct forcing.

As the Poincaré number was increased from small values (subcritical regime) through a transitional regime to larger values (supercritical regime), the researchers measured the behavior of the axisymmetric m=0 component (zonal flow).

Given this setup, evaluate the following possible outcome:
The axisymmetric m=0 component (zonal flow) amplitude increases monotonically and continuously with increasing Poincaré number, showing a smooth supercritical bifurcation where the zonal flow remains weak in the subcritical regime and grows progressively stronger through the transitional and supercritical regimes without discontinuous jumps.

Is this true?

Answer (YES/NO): NO